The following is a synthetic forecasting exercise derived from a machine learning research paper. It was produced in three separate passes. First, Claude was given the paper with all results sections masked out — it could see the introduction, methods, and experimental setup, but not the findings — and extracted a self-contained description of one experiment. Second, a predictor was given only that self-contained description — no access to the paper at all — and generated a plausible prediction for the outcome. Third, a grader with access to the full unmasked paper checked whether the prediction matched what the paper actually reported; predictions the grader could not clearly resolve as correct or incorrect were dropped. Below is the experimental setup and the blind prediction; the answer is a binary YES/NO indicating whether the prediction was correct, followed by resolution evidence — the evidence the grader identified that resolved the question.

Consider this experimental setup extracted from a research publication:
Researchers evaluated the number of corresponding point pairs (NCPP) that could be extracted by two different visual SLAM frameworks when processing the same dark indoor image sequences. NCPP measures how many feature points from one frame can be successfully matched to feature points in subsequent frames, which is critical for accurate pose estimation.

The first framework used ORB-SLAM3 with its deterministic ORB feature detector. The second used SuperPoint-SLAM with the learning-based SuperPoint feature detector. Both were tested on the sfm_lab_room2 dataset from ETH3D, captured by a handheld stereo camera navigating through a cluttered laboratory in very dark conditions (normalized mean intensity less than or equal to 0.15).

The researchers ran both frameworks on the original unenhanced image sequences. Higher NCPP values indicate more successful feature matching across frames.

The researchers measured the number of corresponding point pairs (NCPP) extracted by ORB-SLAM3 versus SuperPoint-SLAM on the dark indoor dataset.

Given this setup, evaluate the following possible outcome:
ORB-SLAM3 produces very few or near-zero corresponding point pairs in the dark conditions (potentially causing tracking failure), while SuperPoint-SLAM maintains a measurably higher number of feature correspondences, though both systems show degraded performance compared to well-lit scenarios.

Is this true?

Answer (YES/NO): NO